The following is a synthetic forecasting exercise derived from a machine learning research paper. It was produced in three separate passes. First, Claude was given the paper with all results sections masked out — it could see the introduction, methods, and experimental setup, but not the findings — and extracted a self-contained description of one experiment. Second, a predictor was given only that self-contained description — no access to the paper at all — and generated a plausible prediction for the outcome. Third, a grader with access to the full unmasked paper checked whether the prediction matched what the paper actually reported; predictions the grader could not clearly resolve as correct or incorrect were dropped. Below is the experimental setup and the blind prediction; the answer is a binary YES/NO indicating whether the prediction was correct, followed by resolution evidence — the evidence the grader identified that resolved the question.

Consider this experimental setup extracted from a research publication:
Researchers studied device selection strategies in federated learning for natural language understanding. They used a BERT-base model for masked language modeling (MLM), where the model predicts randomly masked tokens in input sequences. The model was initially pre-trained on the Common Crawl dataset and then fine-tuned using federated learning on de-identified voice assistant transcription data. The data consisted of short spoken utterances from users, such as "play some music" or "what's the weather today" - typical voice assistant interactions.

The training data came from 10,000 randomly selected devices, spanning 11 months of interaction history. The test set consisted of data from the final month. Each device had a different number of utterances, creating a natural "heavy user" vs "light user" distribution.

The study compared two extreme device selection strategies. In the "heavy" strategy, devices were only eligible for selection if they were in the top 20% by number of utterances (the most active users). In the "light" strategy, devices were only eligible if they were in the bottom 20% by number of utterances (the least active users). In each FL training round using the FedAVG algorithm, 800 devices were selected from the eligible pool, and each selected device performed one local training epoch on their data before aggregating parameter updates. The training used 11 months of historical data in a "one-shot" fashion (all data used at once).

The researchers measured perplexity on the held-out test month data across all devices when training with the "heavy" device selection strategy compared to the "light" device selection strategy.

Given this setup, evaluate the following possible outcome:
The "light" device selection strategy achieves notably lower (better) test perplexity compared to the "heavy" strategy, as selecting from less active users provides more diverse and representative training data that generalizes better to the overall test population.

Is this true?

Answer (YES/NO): NO